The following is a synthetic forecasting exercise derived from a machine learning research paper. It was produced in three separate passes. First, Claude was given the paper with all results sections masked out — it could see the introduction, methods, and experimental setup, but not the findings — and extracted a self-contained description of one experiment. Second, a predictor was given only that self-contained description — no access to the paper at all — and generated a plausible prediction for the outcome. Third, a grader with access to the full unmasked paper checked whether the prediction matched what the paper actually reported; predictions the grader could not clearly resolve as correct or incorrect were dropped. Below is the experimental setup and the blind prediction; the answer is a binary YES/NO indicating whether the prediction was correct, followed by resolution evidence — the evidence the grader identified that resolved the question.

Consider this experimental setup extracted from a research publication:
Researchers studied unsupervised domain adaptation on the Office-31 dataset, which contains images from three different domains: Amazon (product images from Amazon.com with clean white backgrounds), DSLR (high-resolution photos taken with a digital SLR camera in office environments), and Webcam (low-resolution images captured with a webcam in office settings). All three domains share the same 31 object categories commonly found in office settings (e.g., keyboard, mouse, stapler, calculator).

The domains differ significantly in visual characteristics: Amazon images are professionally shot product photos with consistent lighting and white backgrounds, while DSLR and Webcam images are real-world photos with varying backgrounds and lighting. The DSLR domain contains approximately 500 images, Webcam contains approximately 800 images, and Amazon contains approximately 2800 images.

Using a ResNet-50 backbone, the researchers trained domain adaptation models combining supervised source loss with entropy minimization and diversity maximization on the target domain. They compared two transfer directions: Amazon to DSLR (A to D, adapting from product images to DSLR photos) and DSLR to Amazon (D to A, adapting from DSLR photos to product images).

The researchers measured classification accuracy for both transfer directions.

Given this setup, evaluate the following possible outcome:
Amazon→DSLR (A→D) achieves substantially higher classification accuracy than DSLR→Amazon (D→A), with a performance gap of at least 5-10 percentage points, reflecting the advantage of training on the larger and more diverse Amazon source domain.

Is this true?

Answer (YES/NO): YES